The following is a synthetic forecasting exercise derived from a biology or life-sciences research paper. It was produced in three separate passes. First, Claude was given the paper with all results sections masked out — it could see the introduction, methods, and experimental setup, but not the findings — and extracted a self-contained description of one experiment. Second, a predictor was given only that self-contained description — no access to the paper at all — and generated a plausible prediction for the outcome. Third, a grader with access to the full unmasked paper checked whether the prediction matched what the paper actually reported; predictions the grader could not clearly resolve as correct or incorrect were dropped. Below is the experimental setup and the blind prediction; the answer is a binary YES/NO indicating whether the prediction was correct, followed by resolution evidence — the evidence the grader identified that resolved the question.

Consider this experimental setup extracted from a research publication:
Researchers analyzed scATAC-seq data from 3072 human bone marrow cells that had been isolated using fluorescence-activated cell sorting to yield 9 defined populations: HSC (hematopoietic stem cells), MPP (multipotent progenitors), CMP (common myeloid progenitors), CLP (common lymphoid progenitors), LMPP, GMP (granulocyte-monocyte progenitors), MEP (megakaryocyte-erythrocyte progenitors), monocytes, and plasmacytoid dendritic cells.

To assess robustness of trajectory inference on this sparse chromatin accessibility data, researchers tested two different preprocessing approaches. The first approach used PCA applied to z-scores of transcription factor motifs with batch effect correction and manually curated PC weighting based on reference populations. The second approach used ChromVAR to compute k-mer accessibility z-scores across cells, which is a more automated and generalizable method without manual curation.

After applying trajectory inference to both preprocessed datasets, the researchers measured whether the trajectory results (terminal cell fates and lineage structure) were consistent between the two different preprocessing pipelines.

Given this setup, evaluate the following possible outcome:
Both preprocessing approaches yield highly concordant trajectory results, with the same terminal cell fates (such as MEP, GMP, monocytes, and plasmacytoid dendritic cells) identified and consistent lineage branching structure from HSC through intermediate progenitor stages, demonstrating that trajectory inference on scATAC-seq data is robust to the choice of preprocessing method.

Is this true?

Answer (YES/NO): YES